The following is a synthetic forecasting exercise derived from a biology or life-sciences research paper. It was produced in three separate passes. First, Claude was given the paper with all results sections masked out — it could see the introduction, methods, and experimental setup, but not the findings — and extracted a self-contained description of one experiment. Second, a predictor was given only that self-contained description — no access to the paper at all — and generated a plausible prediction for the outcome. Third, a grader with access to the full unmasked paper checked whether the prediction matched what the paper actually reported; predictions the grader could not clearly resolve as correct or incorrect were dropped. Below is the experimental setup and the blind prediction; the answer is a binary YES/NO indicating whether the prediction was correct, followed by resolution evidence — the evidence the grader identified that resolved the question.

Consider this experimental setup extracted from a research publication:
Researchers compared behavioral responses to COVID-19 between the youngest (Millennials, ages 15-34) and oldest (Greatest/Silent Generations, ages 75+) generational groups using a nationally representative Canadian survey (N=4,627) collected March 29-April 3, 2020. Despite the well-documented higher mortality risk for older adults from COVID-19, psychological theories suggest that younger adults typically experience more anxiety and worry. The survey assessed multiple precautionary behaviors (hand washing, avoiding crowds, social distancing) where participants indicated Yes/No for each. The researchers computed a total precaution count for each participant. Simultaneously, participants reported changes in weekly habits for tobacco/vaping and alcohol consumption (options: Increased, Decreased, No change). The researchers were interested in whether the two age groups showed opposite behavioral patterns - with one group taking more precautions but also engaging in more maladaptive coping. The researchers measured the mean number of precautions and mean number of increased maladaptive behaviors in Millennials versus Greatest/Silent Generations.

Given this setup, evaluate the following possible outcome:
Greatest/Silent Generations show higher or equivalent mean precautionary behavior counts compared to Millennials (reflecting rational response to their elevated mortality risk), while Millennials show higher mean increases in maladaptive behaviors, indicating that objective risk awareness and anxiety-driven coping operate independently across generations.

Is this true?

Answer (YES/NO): NO